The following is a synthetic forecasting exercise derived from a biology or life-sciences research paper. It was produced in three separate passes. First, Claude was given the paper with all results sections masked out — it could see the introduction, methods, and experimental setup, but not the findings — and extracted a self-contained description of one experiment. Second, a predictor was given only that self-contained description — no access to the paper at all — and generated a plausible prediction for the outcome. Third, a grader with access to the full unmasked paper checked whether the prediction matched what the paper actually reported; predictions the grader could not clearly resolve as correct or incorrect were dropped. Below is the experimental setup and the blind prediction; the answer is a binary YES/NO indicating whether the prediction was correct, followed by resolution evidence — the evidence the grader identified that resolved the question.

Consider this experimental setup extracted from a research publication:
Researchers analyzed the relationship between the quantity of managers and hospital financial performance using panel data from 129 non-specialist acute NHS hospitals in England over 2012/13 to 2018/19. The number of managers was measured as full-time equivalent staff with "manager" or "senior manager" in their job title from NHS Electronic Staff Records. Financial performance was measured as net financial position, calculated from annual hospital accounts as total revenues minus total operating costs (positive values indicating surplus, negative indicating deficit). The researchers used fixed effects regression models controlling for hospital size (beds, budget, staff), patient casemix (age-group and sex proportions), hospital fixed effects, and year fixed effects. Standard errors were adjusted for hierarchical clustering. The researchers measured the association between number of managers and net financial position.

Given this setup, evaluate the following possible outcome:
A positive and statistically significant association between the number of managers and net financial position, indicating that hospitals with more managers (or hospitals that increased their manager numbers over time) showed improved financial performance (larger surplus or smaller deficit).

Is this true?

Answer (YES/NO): NO